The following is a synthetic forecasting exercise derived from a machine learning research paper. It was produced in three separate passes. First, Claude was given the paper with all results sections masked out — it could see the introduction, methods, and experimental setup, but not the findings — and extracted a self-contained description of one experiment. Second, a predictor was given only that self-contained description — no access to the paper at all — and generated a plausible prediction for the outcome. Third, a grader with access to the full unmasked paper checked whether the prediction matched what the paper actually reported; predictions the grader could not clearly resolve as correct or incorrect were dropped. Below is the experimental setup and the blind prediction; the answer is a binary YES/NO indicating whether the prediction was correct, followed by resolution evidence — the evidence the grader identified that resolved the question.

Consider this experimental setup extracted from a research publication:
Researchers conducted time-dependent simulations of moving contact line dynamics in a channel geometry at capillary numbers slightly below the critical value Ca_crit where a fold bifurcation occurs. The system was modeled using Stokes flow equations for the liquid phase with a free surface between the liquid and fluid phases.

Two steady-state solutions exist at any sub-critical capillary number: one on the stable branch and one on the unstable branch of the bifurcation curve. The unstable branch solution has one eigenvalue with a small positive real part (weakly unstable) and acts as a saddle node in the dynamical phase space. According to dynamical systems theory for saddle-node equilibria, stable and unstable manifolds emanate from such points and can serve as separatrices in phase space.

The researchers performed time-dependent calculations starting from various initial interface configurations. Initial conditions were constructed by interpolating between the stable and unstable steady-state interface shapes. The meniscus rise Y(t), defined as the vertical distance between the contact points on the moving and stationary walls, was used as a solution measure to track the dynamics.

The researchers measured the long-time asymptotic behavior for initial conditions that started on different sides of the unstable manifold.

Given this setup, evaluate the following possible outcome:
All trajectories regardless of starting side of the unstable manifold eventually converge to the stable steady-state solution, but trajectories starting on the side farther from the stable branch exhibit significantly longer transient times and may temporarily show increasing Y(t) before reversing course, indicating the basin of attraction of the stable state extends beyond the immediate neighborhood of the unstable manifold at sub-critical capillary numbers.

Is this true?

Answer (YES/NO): NO